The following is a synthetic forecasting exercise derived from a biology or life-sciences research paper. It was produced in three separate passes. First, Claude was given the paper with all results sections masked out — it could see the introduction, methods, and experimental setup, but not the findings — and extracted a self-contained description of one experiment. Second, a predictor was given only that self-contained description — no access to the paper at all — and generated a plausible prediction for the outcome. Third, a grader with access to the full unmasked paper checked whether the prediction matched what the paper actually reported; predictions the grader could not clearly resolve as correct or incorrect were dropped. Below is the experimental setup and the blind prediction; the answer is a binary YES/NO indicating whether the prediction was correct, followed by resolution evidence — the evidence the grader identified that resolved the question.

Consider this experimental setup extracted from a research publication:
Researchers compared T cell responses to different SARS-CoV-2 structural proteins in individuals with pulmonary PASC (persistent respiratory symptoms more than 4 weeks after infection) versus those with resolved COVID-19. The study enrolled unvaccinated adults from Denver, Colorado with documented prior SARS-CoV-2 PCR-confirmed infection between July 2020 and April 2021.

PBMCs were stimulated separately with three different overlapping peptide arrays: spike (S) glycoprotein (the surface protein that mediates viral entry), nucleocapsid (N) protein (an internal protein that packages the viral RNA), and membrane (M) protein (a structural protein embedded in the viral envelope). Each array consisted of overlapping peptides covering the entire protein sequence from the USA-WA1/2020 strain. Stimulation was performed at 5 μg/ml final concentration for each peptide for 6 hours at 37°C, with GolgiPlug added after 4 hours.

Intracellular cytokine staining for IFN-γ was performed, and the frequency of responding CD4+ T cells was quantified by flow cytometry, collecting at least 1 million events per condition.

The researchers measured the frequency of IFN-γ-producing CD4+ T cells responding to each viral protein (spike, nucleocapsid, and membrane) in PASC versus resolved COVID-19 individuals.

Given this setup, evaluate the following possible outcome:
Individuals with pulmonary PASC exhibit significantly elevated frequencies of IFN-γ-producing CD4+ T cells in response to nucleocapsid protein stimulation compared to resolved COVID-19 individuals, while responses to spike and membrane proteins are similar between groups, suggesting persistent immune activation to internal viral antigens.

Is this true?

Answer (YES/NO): NO